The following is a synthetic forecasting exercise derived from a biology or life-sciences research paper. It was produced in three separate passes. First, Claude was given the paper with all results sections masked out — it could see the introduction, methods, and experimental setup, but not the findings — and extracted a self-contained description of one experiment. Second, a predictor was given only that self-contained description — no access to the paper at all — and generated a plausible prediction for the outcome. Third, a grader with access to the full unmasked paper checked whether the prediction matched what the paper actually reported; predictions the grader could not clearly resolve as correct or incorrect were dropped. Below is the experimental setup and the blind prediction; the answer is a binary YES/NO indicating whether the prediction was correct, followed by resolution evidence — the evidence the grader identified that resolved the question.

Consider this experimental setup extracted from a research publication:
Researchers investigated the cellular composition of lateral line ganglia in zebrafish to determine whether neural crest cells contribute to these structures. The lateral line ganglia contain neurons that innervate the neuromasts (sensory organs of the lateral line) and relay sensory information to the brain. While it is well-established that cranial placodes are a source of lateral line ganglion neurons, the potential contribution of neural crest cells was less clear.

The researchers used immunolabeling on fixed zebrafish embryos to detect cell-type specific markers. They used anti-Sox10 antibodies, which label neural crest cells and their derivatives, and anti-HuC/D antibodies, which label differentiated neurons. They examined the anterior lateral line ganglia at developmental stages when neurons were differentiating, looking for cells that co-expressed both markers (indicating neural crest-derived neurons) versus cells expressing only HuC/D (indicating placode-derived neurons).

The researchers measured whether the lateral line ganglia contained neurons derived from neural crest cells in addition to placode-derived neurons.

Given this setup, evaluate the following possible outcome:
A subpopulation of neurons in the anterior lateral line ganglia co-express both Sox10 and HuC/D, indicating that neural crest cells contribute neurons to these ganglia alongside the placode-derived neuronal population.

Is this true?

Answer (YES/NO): NO